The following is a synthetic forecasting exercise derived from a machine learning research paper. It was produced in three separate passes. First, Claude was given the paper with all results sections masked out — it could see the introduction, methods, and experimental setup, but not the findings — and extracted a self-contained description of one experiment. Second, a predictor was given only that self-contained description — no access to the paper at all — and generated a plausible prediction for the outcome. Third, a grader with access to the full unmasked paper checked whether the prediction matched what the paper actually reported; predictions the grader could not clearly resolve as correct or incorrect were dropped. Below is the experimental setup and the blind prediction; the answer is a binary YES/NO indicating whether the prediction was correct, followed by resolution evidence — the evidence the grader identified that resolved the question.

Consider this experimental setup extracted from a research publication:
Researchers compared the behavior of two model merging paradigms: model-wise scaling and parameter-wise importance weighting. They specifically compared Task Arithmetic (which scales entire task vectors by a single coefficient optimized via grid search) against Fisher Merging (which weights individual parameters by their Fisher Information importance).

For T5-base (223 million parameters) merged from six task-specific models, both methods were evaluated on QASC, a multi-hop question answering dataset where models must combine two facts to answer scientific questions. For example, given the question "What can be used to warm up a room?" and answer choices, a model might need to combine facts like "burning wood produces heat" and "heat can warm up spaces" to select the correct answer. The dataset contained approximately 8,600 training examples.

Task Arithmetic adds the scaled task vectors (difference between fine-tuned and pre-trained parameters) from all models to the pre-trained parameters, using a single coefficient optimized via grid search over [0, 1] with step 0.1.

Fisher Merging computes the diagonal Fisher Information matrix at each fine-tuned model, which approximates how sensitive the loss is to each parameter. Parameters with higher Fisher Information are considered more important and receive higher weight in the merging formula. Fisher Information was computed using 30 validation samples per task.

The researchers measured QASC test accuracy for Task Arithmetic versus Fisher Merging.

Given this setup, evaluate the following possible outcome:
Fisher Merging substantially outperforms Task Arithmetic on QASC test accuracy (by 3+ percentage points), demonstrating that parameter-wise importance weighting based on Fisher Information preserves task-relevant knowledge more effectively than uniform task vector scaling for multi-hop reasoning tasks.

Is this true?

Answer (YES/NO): NO